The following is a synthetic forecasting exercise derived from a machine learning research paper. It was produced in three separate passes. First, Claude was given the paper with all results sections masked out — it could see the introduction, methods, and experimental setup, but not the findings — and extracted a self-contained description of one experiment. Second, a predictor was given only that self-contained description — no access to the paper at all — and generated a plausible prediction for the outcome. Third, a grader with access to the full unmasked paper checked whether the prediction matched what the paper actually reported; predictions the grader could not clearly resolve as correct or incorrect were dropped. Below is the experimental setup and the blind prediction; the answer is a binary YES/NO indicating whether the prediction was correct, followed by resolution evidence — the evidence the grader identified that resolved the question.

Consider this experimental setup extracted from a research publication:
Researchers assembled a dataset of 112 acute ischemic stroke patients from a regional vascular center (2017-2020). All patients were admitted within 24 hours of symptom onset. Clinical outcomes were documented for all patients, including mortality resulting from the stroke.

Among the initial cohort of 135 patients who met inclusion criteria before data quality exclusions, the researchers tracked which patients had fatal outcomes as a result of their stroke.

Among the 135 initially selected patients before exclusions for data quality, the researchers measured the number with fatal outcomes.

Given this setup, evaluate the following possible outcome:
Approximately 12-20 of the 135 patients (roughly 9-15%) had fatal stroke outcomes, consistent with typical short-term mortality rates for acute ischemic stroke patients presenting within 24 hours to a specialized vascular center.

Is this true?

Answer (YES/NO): NO